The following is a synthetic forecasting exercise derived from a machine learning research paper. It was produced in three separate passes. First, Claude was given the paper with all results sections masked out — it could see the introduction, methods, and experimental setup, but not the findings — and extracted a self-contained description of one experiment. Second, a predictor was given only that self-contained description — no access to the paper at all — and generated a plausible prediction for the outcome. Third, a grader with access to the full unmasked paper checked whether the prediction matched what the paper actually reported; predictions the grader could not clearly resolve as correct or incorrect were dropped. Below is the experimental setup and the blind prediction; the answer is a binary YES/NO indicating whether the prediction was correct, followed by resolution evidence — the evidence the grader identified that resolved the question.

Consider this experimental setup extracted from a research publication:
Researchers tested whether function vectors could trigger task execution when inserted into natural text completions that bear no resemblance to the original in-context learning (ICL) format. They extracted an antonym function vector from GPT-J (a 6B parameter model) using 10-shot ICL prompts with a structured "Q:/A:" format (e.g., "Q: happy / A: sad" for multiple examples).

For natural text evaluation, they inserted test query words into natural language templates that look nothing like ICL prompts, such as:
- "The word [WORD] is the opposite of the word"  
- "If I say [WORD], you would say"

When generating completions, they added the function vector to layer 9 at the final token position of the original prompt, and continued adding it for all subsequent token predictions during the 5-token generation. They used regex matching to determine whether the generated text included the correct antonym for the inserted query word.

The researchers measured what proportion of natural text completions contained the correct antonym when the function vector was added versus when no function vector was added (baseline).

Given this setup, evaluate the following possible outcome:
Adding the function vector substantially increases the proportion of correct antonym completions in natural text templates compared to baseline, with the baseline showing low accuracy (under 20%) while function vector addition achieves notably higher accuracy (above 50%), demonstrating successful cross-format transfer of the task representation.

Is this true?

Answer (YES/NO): NO